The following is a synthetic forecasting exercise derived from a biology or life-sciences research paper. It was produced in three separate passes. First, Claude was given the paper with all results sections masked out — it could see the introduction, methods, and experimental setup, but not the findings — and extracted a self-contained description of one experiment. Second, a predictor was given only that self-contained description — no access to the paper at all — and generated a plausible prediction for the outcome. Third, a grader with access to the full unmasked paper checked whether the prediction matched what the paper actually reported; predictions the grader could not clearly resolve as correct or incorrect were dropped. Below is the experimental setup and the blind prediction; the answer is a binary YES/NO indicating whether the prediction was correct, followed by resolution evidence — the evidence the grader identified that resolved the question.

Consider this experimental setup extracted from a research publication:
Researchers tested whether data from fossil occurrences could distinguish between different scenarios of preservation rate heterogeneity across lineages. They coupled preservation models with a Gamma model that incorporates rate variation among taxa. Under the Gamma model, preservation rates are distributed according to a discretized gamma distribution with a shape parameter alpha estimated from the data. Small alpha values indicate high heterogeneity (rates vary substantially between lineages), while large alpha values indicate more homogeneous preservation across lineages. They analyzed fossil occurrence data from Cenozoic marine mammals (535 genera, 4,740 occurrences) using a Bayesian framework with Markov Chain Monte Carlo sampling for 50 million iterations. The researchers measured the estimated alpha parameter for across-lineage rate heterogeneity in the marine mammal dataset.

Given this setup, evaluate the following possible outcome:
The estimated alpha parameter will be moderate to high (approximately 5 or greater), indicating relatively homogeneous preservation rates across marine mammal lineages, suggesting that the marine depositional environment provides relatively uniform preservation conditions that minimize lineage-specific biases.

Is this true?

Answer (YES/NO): NO